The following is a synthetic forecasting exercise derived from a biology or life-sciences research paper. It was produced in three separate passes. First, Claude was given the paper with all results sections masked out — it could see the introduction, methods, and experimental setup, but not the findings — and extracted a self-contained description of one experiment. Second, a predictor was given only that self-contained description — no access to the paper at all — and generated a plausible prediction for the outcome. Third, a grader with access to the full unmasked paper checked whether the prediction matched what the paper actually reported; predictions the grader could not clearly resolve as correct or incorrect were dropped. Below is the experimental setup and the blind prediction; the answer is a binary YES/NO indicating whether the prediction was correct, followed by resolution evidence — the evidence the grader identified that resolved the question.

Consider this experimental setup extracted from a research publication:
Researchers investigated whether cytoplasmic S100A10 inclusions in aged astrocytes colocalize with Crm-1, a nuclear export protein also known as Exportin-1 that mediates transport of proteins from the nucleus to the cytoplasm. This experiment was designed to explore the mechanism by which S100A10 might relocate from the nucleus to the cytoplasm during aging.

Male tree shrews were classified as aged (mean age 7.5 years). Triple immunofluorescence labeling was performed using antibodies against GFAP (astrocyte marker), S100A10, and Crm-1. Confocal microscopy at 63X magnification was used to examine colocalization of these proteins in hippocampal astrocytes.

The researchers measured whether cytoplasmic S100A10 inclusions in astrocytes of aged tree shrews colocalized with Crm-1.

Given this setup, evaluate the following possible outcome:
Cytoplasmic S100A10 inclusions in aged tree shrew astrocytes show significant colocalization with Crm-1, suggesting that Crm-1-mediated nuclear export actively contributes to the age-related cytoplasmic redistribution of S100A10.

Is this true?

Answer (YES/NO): YES